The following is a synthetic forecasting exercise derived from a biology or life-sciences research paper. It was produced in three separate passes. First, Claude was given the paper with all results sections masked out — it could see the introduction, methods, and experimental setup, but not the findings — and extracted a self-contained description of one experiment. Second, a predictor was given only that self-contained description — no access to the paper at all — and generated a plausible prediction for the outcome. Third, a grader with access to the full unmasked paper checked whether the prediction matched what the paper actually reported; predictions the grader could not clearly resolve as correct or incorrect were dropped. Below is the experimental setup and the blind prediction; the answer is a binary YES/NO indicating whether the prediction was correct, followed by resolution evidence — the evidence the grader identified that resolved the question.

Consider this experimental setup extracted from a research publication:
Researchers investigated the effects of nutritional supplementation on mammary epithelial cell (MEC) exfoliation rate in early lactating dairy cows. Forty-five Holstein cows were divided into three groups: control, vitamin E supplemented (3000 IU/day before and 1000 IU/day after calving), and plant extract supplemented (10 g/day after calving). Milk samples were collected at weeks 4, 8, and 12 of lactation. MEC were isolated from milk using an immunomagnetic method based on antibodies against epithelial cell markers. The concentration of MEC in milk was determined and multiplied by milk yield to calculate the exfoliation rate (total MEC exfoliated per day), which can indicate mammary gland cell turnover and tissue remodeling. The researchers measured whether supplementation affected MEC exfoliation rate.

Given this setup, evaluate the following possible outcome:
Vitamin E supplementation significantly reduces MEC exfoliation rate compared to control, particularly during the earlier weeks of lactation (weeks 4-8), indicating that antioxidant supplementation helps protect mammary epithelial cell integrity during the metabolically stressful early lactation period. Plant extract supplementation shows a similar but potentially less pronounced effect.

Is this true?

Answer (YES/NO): NO